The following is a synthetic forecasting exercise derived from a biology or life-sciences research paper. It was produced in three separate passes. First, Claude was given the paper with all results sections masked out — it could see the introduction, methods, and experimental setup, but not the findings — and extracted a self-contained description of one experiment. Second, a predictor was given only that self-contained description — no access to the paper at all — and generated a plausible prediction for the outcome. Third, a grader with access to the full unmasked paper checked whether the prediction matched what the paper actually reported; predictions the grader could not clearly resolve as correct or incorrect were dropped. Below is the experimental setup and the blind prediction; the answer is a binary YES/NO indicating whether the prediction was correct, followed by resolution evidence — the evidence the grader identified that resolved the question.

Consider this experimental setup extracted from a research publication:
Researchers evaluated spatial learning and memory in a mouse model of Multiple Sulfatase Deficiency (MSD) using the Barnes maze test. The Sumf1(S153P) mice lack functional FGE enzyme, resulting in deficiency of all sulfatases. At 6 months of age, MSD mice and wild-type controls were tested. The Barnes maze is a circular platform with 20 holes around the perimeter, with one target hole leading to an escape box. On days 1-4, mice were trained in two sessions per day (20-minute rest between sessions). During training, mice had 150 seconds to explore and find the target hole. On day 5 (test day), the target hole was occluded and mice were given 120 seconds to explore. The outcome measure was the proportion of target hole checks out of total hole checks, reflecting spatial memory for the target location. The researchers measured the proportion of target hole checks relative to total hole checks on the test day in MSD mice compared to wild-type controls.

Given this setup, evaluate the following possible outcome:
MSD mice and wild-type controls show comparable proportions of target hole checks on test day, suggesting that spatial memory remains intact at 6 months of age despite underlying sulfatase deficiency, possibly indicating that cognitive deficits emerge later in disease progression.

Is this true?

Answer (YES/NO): NO